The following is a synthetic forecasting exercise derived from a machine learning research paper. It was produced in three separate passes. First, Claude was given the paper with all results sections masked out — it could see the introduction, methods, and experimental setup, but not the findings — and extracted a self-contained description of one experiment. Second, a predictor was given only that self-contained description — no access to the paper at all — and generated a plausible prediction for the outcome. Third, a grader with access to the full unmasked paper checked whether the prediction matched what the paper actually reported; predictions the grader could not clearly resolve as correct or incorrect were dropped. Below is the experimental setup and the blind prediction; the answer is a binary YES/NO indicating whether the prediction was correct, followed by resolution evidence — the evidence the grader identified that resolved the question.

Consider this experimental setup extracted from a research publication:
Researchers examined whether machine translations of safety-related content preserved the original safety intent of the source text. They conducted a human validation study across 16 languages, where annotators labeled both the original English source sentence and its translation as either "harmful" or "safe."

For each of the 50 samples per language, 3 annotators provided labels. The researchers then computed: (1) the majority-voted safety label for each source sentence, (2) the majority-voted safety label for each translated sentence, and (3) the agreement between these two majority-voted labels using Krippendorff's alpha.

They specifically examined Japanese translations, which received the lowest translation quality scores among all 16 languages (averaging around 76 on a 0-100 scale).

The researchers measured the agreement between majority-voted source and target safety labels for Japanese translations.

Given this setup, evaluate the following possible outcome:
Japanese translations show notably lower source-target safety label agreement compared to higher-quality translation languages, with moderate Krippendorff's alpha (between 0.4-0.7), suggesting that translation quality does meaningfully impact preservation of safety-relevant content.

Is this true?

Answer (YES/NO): NO